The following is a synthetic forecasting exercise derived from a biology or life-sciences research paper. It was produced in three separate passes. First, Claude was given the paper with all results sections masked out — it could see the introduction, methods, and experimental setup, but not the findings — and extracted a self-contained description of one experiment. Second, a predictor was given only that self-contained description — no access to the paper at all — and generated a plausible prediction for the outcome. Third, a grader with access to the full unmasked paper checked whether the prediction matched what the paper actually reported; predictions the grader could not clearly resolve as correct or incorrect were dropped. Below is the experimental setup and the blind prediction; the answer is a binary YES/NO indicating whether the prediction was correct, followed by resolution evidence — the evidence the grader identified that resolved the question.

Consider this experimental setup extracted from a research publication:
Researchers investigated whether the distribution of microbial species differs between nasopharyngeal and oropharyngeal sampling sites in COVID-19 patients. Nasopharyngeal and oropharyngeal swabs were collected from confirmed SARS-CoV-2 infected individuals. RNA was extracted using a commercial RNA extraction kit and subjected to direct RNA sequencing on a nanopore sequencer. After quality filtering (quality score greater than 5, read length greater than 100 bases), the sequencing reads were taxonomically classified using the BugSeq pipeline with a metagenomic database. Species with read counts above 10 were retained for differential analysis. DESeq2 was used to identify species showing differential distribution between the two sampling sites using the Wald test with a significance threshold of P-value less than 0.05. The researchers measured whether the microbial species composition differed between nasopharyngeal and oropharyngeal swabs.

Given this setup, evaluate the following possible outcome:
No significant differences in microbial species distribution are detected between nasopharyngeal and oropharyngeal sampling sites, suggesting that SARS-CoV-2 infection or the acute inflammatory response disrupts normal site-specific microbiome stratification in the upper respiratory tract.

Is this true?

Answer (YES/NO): NO